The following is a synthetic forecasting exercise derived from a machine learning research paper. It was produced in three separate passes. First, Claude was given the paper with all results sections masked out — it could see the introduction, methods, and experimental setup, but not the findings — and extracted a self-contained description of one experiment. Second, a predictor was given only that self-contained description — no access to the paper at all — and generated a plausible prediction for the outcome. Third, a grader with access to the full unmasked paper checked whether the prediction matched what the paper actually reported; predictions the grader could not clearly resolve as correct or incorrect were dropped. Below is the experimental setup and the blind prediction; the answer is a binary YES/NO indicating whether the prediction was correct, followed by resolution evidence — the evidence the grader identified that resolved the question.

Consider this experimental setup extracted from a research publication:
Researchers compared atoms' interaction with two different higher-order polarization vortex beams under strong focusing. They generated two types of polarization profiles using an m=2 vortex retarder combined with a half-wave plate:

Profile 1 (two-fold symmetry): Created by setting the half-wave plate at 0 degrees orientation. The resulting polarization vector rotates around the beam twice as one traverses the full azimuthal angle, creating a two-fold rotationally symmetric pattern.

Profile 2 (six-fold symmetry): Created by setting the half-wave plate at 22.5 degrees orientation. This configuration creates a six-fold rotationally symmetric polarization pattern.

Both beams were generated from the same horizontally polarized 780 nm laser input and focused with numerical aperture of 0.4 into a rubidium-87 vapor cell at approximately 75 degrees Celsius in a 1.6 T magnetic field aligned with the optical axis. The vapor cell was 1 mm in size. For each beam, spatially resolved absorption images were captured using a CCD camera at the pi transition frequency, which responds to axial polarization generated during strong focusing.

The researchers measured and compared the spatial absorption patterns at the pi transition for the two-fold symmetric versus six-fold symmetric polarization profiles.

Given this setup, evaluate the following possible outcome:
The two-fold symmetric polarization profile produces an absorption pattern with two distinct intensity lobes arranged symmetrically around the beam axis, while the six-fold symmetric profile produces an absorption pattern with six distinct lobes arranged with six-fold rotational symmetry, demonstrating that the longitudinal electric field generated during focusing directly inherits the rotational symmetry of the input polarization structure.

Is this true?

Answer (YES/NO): YES